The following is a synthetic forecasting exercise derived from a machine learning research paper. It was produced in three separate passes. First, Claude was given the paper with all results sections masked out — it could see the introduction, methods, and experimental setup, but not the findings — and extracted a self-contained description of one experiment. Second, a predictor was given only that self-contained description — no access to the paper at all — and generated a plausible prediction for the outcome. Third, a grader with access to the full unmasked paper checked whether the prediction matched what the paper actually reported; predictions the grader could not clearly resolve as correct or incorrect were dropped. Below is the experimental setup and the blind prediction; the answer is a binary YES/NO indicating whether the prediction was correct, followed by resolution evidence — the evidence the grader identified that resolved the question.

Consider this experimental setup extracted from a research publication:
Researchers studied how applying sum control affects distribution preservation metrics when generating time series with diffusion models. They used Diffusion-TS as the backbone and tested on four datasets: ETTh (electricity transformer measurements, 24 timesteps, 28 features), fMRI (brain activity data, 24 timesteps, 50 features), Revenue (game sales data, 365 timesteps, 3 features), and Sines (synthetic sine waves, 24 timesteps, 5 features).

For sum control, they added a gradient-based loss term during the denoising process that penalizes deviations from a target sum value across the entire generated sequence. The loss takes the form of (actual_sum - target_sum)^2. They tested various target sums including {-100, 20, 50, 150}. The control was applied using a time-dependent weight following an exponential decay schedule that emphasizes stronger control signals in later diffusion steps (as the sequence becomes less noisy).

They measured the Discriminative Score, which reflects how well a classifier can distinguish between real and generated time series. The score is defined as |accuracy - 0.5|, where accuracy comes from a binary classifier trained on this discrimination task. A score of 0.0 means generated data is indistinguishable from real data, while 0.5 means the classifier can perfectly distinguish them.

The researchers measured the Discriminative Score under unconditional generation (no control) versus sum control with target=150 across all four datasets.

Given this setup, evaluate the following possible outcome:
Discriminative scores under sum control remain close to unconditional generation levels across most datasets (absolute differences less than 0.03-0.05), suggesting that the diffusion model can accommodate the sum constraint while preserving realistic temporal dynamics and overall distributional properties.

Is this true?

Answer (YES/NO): NO